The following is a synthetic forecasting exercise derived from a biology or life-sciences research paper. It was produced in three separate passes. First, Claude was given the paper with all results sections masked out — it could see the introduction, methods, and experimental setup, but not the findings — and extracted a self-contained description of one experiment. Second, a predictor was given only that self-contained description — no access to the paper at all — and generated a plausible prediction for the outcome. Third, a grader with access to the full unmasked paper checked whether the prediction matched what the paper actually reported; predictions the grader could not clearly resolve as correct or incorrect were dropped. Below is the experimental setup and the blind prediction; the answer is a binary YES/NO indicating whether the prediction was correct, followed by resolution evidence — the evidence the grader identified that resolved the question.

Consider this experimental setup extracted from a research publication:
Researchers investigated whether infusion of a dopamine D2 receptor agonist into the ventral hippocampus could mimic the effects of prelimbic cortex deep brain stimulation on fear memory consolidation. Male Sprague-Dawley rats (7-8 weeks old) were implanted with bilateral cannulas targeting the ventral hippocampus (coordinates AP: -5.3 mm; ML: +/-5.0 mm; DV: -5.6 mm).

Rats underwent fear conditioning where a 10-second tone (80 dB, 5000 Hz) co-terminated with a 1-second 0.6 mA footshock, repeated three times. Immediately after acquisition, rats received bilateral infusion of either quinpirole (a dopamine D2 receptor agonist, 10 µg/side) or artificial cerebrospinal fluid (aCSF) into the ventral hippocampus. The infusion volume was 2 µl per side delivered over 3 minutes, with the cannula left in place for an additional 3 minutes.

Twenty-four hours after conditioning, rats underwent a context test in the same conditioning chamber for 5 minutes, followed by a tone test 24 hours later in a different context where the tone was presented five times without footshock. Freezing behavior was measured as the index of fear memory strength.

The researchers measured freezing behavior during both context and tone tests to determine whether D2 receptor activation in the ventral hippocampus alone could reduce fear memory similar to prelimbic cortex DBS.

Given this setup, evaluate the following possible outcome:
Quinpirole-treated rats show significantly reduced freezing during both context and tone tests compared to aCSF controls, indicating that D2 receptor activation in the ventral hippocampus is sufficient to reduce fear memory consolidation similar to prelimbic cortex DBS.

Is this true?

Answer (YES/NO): NO